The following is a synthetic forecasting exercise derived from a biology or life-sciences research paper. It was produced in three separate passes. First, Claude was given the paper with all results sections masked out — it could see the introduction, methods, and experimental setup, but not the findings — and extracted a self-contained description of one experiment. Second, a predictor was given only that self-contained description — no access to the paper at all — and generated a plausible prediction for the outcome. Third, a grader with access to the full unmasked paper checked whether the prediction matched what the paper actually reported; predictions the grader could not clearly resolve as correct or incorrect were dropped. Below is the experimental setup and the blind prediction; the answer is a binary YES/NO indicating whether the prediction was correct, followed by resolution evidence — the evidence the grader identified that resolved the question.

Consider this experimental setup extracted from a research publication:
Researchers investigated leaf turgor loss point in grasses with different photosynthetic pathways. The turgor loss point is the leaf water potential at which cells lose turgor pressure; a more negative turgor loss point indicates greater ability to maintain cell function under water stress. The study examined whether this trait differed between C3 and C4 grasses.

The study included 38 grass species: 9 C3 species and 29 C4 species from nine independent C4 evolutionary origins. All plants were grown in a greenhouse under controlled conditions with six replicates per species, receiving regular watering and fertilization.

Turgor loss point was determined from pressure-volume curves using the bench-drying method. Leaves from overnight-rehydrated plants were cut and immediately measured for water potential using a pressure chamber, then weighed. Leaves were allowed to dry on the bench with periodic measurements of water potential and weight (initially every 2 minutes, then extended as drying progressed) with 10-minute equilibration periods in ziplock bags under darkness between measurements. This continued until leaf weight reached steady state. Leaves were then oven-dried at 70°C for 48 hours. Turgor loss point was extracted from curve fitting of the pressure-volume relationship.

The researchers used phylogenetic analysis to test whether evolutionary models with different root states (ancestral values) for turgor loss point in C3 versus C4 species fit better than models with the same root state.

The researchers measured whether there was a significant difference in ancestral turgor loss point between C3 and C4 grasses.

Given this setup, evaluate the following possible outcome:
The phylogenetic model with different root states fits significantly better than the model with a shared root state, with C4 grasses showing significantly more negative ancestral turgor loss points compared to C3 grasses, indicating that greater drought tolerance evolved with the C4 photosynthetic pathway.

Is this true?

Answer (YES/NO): NO